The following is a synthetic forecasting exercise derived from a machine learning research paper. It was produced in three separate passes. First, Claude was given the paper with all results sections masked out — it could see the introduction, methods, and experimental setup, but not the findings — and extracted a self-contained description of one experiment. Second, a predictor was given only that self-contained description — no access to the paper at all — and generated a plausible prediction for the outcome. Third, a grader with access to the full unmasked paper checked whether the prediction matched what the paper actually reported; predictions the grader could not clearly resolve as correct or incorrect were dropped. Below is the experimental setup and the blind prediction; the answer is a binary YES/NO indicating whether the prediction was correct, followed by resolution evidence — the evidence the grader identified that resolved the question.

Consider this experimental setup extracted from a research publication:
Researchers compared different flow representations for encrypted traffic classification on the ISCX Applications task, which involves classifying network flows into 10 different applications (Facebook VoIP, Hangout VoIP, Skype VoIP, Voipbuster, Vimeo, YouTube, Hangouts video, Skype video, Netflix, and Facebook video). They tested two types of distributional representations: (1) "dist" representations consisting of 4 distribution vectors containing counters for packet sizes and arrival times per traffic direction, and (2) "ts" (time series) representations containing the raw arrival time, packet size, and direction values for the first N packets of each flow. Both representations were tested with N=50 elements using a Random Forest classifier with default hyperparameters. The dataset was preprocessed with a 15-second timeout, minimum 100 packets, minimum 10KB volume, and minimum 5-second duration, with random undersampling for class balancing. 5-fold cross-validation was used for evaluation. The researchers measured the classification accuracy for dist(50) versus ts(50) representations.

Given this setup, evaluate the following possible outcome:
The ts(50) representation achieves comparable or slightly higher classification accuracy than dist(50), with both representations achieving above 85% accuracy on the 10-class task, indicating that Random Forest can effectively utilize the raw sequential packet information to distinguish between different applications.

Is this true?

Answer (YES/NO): NO